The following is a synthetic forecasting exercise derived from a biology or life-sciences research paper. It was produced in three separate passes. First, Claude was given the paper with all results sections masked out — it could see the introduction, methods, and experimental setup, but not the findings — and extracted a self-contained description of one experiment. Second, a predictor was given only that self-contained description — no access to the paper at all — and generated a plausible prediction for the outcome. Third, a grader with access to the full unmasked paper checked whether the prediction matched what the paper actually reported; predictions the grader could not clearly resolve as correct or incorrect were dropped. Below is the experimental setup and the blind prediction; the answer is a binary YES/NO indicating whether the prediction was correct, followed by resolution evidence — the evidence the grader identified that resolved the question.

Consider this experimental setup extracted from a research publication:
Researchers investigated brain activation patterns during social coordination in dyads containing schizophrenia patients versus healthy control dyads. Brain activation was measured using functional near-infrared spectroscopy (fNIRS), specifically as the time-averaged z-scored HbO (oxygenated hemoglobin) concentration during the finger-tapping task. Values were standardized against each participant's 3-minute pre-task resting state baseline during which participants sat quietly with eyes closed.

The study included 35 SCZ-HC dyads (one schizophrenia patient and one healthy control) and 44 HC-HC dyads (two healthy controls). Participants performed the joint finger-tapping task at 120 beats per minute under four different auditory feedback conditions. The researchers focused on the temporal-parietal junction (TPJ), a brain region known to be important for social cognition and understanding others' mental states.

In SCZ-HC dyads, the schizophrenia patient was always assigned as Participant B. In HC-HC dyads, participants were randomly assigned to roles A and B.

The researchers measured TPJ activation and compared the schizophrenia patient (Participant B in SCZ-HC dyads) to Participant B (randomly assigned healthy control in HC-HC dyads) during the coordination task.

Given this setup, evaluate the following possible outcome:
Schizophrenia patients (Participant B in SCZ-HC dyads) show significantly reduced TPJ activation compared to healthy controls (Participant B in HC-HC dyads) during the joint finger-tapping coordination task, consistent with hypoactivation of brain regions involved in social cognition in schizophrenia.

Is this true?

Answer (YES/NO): NO